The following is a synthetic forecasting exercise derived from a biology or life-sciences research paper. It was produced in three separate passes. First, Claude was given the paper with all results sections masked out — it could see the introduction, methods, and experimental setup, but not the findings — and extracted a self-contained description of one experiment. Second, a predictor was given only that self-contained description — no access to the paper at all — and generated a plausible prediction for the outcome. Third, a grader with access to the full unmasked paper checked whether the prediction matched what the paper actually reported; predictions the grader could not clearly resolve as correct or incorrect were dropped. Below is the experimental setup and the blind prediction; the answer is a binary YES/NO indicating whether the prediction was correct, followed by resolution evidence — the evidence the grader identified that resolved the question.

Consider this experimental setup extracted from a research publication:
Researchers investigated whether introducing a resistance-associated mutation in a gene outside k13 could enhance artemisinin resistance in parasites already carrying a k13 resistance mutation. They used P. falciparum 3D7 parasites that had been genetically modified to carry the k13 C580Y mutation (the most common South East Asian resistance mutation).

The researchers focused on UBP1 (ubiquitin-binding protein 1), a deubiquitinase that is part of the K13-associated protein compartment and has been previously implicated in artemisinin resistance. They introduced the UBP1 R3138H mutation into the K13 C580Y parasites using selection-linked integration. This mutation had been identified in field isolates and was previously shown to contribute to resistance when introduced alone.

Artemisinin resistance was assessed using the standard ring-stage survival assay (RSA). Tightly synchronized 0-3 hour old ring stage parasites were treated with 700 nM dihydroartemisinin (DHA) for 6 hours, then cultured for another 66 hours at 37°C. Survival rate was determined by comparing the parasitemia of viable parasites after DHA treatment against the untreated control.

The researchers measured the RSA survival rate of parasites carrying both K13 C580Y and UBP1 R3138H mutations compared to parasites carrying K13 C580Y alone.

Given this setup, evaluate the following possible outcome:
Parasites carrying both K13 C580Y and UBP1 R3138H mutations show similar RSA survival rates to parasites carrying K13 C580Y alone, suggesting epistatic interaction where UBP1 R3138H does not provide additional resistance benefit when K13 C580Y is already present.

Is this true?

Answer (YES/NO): YES